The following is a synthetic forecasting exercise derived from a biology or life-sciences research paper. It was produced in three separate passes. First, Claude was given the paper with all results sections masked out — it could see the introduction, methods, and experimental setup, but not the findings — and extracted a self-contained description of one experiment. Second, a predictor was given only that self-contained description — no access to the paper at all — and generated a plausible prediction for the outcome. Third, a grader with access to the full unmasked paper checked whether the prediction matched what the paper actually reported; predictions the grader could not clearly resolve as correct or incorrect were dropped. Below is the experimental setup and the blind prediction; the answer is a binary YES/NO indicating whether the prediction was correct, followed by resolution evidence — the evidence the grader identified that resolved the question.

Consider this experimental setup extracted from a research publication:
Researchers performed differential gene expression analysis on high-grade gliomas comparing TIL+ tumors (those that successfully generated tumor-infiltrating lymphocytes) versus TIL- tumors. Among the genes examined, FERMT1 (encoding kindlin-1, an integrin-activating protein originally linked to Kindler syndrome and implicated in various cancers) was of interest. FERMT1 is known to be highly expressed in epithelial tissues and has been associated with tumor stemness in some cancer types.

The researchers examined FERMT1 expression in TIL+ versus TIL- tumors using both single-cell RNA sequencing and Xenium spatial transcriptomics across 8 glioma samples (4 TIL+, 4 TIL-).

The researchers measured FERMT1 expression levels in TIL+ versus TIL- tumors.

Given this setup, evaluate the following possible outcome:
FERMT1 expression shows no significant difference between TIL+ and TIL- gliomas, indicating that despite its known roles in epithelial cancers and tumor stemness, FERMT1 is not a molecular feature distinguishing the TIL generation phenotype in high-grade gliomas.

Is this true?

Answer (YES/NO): NO